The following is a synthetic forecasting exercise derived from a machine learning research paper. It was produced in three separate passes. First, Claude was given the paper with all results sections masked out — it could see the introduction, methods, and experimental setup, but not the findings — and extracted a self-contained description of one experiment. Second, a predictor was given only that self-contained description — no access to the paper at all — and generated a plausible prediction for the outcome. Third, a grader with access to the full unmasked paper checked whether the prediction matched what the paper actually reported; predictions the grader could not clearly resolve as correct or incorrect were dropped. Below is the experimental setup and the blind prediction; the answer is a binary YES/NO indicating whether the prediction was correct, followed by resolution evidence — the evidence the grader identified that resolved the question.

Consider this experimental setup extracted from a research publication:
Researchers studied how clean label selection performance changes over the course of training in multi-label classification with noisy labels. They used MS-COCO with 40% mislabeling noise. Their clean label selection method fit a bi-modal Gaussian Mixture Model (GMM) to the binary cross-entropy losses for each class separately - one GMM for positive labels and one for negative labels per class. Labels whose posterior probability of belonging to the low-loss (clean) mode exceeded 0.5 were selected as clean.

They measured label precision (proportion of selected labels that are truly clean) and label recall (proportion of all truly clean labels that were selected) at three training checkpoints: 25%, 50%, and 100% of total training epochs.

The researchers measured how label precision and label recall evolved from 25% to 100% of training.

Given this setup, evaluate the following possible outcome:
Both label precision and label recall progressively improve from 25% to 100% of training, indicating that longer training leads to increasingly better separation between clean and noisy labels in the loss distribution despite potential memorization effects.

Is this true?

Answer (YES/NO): NO